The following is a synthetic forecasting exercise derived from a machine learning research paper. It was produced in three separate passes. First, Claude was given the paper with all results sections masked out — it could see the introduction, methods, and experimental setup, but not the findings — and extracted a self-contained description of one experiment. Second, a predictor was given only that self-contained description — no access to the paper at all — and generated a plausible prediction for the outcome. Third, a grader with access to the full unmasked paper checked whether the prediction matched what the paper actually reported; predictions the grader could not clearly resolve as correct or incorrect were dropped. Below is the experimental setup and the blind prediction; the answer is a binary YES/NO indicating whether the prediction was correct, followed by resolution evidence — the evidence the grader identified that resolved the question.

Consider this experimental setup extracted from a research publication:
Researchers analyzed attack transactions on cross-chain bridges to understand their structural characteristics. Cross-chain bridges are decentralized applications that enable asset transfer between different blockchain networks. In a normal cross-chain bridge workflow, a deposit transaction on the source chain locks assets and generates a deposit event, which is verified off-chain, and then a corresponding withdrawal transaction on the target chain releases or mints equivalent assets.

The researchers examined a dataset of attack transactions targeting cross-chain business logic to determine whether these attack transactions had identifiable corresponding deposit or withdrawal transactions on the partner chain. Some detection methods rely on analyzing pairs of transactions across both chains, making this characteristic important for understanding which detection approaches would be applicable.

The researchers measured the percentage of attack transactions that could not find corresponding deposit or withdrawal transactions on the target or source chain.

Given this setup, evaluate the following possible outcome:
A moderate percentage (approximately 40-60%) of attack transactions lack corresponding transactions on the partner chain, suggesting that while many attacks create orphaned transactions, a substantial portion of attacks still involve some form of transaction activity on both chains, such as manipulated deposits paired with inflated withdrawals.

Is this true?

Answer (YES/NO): NO